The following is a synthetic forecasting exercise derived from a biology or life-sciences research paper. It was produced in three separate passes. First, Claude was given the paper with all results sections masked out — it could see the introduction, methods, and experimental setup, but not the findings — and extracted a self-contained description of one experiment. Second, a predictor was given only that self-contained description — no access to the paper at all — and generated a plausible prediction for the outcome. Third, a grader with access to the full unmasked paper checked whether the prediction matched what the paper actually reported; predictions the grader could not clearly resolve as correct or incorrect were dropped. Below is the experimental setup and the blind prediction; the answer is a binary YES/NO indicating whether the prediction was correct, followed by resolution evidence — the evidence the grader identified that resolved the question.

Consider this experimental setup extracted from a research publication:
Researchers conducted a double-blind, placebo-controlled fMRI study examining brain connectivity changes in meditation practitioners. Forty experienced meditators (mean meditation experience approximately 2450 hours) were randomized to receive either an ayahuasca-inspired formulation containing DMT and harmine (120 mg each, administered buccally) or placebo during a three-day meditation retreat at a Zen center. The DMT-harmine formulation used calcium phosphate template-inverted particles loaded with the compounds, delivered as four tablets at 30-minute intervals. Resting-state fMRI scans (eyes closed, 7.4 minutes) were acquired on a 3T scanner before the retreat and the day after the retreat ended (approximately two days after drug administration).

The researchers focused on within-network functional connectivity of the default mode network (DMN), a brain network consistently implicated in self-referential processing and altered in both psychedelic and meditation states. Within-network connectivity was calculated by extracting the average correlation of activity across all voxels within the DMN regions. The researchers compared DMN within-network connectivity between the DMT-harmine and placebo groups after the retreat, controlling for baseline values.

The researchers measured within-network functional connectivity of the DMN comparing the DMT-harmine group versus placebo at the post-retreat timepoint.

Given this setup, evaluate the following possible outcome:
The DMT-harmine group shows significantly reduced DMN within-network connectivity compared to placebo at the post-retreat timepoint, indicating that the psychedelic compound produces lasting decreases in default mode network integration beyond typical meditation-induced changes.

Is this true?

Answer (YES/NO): NO